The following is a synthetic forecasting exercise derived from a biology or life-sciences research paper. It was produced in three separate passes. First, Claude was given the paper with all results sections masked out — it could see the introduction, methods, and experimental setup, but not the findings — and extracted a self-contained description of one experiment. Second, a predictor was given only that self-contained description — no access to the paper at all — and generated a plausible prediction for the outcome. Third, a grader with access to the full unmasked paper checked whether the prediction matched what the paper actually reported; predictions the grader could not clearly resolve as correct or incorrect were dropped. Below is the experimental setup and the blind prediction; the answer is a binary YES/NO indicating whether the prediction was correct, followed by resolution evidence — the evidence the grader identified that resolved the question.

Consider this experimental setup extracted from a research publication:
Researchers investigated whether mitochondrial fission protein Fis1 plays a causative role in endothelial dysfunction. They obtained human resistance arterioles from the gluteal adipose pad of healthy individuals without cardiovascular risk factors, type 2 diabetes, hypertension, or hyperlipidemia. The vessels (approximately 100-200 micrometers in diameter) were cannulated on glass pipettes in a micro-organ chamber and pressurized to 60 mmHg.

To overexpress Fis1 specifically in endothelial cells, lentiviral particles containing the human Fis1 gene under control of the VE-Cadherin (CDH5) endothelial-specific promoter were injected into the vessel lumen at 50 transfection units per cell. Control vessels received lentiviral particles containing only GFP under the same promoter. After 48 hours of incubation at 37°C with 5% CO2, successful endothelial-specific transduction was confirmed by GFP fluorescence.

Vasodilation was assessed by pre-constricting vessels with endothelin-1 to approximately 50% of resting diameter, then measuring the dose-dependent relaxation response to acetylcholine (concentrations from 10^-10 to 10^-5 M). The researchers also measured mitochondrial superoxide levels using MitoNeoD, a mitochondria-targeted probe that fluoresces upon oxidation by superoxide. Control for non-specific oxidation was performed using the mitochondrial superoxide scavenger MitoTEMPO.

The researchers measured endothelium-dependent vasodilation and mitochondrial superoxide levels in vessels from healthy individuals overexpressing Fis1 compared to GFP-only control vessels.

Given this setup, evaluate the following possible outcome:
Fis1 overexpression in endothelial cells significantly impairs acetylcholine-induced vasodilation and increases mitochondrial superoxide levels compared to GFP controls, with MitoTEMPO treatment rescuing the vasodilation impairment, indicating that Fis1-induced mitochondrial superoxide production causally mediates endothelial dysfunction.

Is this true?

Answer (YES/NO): NO